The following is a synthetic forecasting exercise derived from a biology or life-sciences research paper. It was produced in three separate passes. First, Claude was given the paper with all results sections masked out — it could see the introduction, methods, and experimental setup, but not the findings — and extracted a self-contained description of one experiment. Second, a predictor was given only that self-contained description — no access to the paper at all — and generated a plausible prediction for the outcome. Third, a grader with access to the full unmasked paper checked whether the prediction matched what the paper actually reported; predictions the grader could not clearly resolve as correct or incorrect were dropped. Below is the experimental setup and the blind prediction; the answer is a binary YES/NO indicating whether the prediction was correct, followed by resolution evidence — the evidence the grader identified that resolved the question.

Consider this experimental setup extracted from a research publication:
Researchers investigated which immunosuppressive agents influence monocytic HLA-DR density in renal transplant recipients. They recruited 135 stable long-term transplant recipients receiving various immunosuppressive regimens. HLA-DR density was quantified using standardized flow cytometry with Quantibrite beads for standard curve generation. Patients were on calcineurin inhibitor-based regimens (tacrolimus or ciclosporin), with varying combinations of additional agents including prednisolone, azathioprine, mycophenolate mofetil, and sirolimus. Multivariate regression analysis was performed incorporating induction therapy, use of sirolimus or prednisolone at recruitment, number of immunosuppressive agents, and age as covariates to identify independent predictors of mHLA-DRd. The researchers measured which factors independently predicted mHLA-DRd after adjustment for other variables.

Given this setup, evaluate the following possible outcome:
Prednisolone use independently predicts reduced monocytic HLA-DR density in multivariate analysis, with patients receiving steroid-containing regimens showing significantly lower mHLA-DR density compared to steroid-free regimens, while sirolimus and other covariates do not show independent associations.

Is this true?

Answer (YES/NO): YES